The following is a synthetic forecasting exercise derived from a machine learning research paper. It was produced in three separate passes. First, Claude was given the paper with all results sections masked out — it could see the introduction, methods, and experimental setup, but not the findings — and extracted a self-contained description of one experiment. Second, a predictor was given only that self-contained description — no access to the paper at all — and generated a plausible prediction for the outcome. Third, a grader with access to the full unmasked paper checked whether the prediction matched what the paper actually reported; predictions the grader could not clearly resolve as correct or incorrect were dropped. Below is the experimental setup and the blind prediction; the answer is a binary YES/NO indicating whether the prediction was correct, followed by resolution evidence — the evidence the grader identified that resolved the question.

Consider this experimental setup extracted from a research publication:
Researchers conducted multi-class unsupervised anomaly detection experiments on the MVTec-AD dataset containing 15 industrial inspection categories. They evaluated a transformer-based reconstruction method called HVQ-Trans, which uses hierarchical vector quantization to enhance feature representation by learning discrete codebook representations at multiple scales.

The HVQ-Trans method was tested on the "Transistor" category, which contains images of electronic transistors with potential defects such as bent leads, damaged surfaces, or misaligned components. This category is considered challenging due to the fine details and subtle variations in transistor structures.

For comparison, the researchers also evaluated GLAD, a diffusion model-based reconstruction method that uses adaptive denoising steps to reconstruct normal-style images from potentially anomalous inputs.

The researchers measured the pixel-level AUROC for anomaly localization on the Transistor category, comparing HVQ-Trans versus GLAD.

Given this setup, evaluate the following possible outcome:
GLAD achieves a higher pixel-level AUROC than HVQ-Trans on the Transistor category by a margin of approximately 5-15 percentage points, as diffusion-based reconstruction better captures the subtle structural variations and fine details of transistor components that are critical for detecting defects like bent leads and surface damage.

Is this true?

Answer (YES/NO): NO